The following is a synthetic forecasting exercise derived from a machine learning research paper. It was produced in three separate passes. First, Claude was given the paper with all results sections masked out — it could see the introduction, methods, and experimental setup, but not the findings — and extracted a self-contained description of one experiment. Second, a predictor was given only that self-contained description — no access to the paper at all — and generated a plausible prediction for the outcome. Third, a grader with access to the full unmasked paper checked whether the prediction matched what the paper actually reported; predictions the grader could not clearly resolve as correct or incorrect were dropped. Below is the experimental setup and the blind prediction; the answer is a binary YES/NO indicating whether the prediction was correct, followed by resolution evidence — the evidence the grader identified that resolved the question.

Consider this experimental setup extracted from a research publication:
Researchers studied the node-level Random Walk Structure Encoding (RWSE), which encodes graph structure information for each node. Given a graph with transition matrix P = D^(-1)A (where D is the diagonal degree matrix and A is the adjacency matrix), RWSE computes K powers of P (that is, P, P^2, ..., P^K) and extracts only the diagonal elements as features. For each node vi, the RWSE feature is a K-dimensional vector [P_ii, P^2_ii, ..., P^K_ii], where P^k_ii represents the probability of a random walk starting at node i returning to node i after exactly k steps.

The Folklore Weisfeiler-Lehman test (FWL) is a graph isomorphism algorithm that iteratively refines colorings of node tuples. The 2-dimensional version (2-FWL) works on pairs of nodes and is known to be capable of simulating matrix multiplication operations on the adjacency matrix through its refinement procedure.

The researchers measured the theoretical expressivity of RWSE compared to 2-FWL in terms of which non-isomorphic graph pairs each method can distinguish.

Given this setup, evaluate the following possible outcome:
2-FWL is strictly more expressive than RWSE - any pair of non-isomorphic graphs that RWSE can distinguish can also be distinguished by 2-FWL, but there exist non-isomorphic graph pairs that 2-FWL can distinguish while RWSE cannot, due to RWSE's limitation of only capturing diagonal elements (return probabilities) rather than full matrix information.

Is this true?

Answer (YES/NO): YES